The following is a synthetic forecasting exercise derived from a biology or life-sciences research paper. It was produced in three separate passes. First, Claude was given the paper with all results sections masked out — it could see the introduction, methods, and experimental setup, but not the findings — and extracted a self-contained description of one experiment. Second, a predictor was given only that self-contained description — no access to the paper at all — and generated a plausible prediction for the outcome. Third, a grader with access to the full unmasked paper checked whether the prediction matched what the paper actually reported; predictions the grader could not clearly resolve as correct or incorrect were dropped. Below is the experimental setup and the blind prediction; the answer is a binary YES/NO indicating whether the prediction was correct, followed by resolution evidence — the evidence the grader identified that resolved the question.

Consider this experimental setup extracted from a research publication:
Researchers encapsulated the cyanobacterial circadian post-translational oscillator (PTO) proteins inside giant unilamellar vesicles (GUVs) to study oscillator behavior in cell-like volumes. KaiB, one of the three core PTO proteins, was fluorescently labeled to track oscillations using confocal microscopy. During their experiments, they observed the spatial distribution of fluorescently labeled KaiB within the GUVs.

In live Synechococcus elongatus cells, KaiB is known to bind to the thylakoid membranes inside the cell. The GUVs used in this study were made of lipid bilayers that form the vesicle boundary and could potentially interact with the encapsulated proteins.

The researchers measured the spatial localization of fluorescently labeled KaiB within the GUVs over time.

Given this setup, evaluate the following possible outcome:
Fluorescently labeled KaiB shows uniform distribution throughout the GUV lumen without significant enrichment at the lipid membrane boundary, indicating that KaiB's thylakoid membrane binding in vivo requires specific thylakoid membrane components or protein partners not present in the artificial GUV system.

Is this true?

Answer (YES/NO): NO